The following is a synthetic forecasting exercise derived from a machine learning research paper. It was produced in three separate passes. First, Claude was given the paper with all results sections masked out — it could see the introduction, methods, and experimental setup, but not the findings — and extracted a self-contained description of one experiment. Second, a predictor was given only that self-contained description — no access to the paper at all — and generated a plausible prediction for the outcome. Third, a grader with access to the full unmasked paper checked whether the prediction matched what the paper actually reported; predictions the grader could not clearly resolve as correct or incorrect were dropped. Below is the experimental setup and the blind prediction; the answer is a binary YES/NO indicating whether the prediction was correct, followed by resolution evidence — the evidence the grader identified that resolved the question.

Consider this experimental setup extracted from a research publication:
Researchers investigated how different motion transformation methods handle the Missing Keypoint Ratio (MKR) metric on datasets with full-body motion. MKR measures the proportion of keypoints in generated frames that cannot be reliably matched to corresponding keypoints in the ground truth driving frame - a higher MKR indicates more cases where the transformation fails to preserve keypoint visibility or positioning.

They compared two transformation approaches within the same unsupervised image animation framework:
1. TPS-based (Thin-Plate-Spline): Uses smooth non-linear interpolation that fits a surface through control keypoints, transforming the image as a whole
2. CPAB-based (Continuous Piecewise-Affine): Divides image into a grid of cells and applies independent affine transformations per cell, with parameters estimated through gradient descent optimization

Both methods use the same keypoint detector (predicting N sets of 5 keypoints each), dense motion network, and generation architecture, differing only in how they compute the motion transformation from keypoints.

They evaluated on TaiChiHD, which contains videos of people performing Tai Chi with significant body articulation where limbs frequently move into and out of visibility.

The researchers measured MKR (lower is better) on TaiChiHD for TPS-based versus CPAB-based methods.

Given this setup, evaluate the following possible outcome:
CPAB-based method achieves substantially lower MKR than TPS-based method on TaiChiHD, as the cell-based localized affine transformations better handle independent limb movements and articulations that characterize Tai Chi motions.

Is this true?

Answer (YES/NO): NO